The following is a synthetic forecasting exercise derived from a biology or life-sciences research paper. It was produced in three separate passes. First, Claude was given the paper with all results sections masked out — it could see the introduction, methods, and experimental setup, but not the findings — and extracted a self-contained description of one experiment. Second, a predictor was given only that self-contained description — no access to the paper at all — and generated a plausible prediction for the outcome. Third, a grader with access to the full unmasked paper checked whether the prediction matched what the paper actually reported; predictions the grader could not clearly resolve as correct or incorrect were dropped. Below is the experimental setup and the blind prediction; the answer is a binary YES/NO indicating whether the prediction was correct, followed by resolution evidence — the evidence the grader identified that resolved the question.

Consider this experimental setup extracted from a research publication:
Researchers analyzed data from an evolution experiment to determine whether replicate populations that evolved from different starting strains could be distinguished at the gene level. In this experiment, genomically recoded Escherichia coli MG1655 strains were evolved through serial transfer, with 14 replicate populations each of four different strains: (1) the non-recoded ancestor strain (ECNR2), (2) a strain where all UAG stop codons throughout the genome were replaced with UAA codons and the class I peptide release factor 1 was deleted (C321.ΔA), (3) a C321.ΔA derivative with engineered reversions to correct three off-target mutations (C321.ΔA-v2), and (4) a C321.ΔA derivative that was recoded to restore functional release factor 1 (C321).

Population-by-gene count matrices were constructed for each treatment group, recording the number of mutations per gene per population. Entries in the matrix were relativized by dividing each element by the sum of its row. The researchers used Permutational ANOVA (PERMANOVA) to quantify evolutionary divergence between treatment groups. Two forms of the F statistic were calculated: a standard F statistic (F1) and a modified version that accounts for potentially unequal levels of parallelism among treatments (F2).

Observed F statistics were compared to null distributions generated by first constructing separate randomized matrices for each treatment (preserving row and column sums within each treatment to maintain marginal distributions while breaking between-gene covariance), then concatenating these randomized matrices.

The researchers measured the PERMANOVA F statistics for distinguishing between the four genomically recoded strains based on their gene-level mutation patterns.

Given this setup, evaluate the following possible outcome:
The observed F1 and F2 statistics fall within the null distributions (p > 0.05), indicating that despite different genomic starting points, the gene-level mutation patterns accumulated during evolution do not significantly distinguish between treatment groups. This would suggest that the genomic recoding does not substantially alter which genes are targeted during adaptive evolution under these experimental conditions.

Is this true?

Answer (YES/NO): NO